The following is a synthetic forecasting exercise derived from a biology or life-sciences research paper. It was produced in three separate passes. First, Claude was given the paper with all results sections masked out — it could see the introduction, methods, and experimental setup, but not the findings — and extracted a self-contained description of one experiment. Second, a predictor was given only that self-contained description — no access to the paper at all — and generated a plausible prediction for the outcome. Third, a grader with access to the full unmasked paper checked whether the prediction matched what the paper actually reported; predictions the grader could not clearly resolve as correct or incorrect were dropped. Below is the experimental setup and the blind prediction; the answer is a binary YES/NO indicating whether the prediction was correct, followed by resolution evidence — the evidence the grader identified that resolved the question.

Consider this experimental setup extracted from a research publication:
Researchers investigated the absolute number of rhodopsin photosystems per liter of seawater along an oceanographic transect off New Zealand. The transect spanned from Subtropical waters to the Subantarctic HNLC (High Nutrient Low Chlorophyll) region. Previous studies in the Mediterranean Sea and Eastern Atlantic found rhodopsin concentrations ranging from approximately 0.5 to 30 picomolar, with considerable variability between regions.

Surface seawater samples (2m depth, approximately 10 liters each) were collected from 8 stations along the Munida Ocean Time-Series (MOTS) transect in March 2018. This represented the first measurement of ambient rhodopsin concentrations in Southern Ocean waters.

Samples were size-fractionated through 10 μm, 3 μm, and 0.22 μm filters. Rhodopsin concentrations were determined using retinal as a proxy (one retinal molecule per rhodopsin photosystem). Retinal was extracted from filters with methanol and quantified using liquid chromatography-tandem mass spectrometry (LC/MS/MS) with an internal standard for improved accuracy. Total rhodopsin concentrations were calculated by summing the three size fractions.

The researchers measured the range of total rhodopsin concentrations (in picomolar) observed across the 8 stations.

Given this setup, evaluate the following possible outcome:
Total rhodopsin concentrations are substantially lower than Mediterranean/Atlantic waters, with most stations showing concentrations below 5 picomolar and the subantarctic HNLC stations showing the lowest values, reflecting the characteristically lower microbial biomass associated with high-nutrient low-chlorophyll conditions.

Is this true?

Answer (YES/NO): NO